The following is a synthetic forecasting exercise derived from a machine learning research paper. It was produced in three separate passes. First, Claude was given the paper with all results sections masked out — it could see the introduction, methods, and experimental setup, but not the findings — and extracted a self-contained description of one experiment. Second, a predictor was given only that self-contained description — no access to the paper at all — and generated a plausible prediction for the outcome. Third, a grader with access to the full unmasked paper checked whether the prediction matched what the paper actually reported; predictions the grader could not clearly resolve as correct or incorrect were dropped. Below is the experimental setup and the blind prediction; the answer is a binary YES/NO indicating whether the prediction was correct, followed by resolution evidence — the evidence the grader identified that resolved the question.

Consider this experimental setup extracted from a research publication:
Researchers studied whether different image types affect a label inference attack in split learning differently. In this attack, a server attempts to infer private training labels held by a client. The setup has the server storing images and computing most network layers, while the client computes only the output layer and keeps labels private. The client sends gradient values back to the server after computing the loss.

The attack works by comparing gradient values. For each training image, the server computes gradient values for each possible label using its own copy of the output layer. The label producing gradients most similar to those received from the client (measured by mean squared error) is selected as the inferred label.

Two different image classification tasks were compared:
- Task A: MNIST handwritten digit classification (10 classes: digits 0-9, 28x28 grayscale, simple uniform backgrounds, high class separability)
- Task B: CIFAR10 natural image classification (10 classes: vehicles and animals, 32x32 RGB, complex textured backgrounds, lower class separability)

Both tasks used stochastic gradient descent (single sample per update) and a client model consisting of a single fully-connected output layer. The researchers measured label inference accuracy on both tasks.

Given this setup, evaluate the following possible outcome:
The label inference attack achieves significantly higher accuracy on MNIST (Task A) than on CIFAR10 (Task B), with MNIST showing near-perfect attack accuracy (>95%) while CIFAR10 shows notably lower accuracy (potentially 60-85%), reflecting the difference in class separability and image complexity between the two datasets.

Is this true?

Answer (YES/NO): NO